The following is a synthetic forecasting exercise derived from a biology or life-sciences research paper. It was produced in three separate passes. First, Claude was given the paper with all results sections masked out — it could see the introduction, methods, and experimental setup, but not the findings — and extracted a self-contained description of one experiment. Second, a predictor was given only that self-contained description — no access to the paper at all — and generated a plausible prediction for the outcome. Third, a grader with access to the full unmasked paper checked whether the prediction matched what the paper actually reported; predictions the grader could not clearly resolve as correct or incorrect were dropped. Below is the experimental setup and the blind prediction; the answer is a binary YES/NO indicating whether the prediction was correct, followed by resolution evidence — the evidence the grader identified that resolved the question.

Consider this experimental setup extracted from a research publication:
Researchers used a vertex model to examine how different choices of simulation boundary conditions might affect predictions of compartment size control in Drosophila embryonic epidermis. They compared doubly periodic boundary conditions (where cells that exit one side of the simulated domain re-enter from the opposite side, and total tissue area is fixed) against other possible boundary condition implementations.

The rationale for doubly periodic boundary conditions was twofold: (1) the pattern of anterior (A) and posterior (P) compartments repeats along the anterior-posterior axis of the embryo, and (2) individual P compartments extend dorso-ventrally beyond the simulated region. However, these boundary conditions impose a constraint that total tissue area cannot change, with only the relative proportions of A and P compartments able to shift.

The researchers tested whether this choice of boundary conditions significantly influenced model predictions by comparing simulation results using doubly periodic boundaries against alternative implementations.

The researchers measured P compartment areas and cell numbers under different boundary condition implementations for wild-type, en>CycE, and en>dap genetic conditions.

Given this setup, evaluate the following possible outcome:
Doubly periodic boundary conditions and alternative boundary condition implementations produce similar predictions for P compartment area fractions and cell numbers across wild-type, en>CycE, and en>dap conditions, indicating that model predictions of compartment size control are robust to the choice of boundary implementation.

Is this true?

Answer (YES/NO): YES